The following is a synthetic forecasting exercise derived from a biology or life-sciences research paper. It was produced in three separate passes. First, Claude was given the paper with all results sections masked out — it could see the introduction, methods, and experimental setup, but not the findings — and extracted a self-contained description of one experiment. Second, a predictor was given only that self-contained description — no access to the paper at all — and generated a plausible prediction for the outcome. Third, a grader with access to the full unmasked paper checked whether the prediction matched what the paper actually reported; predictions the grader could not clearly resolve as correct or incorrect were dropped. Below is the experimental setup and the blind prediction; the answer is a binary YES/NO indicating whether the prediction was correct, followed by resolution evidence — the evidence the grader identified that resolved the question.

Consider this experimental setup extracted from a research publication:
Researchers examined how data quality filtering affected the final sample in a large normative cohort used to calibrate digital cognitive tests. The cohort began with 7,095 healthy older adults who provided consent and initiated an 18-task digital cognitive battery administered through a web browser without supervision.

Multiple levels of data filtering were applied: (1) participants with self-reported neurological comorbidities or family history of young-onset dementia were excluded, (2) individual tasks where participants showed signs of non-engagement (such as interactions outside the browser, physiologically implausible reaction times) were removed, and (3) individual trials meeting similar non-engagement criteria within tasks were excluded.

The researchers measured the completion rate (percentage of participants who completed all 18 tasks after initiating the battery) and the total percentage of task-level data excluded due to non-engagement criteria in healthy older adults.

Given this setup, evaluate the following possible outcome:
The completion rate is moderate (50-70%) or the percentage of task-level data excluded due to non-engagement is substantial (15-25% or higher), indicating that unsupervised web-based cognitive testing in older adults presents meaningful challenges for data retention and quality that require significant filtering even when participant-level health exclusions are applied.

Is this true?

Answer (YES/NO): NO